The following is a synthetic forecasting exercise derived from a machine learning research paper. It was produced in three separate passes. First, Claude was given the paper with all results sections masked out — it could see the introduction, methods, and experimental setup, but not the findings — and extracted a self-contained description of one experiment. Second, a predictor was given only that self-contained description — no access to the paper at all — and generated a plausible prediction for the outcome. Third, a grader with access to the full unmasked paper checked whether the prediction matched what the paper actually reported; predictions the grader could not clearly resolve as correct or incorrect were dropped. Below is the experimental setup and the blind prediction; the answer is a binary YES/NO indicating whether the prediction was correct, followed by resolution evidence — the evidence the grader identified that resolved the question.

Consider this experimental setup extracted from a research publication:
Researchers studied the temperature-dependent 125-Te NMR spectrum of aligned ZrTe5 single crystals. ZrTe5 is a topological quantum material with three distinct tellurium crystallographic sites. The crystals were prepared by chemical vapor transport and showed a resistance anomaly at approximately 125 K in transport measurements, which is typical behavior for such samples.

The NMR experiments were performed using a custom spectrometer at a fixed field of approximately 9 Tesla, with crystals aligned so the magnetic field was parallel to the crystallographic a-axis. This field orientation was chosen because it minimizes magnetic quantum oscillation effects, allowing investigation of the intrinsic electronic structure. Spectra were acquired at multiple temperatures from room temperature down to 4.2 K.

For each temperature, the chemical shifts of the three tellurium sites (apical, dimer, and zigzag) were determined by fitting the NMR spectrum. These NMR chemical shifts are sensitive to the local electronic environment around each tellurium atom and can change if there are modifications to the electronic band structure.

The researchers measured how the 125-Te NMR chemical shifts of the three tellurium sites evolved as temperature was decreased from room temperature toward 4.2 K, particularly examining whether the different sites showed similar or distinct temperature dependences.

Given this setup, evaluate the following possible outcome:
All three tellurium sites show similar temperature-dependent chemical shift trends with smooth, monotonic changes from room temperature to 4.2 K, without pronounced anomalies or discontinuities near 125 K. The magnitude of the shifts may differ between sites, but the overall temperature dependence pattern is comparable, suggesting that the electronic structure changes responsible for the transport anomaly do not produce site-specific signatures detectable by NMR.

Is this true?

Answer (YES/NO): NO